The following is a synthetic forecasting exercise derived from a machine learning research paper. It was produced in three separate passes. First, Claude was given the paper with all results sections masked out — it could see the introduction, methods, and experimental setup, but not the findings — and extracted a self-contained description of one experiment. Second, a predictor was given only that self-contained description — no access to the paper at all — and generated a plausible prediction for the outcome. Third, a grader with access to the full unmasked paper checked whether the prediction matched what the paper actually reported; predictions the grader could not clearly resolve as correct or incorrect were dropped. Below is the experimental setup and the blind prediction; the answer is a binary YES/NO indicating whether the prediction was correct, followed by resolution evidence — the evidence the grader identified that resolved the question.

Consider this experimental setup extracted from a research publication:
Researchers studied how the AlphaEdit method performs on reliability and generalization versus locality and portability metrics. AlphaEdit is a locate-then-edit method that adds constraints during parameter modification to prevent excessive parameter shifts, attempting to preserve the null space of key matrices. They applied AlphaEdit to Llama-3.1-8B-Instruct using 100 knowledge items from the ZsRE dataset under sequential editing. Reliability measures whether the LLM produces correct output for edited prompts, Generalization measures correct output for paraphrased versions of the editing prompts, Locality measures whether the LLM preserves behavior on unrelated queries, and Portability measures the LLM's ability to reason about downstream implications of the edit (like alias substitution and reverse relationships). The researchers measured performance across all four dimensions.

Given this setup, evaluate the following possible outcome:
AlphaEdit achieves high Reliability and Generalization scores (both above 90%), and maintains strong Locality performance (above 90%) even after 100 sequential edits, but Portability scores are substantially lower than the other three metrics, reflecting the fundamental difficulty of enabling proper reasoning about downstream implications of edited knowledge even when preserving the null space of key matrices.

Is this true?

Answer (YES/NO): NO